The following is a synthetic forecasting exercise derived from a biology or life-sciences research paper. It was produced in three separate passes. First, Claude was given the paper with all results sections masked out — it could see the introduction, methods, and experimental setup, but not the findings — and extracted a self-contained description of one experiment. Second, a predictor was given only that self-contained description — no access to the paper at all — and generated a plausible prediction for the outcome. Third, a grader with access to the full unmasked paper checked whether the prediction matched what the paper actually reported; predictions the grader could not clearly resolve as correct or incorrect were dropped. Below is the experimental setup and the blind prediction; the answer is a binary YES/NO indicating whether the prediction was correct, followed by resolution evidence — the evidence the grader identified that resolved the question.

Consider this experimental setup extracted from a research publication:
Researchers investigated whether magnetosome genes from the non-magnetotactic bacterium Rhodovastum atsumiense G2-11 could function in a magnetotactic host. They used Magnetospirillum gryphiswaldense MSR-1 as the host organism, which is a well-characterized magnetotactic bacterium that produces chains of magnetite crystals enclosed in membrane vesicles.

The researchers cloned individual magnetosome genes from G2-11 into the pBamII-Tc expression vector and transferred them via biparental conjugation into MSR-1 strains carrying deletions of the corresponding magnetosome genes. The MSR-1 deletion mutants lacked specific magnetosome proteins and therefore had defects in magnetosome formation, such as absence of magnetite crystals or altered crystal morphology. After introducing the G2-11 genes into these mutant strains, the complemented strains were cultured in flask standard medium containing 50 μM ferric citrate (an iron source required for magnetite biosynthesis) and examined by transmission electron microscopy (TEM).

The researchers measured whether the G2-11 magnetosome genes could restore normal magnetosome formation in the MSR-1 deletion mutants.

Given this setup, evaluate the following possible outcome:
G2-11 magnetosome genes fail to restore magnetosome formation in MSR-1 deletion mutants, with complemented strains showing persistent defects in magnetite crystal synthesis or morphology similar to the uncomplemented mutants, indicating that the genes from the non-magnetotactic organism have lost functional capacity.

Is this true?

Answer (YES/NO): NO